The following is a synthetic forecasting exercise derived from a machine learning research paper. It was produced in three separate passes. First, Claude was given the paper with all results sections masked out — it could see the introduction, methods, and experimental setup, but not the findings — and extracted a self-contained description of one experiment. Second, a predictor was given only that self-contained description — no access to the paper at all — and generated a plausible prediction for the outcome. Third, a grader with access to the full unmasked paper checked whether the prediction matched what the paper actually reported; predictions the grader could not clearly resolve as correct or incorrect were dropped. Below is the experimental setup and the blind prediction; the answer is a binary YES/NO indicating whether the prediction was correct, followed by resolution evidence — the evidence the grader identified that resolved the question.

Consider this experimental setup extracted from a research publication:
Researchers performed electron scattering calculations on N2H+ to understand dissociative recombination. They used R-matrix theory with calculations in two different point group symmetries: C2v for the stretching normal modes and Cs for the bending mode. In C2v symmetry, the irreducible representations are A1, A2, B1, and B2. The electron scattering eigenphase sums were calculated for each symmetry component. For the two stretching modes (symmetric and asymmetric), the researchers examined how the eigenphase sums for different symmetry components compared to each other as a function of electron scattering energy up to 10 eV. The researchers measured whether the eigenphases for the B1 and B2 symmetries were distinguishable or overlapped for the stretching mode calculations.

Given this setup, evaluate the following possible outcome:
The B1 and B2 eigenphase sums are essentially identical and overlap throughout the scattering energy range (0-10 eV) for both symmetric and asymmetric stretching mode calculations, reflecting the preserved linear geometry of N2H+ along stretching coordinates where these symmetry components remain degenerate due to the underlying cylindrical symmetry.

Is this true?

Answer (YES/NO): YES